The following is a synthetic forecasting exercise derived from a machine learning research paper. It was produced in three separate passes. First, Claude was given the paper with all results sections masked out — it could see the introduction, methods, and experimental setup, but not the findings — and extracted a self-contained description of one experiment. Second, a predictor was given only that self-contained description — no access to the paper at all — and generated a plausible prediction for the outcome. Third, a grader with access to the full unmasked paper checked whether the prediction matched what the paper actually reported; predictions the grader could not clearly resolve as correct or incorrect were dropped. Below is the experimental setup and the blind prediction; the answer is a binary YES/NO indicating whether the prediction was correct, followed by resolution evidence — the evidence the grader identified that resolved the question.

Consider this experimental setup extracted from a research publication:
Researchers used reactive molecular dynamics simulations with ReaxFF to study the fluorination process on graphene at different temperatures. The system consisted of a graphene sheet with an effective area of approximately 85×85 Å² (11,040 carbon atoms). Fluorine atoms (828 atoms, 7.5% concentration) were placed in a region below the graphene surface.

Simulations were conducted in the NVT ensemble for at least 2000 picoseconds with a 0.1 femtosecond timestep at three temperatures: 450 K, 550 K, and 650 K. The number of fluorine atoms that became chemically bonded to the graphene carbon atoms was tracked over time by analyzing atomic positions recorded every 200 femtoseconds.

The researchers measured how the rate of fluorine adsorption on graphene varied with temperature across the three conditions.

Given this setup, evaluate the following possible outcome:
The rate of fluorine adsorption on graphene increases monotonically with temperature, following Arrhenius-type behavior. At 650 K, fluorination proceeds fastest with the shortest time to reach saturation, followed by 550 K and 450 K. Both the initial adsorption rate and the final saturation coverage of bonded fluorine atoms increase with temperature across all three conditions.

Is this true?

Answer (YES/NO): YES